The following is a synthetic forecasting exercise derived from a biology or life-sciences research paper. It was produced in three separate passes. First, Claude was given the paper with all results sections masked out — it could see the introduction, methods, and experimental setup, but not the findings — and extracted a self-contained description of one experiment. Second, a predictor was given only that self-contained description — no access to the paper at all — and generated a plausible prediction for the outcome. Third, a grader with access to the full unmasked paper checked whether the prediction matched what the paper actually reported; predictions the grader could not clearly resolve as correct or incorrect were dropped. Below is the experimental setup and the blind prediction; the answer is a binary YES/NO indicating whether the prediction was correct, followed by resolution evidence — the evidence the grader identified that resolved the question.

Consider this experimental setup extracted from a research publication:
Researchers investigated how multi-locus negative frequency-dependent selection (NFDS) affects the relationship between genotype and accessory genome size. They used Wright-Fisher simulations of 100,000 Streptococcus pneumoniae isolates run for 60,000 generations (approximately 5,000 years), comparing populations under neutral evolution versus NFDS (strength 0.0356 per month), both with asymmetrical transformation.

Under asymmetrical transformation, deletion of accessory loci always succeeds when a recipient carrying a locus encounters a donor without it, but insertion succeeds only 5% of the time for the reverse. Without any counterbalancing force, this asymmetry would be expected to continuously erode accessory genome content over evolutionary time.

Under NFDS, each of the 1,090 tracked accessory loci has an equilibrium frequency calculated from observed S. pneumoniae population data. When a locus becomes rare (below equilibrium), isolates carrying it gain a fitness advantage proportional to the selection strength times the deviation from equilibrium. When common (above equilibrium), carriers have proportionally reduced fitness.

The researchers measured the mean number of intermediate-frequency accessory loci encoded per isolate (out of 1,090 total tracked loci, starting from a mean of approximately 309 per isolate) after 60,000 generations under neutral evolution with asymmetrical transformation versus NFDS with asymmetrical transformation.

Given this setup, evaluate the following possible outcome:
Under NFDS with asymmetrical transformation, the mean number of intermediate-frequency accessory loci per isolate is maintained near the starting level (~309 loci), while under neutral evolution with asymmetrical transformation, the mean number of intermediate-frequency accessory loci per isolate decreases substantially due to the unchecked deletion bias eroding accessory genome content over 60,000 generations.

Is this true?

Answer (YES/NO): YES